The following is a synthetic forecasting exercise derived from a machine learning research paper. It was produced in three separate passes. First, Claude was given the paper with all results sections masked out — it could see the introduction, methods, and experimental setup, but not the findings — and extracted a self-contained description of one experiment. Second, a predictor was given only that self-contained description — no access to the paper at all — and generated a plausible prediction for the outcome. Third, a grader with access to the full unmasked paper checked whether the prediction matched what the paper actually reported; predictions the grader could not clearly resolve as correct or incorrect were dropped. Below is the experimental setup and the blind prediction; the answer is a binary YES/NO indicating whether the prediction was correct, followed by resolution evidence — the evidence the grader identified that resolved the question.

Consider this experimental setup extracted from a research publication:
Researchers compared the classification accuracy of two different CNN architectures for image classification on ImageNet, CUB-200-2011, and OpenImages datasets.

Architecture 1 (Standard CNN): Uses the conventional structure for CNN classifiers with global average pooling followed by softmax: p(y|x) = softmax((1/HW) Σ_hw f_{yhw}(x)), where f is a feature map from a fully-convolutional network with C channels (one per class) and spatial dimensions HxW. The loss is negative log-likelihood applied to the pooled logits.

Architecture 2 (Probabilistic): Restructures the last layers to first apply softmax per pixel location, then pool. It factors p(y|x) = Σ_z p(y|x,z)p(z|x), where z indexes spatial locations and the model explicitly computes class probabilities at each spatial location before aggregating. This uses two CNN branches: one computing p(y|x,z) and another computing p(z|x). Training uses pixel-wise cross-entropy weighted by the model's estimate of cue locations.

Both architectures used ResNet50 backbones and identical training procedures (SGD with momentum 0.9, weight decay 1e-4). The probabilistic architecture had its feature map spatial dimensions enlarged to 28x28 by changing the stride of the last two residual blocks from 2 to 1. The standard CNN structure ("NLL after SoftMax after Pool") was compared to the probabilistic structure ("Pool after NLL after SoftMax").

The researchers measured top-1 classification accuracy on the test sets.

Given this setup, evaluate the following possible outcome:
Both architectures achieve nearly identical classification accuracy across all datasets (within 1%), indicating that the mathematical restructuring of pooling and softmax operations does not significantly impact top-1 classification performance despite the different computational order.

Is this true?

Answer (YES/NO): NO